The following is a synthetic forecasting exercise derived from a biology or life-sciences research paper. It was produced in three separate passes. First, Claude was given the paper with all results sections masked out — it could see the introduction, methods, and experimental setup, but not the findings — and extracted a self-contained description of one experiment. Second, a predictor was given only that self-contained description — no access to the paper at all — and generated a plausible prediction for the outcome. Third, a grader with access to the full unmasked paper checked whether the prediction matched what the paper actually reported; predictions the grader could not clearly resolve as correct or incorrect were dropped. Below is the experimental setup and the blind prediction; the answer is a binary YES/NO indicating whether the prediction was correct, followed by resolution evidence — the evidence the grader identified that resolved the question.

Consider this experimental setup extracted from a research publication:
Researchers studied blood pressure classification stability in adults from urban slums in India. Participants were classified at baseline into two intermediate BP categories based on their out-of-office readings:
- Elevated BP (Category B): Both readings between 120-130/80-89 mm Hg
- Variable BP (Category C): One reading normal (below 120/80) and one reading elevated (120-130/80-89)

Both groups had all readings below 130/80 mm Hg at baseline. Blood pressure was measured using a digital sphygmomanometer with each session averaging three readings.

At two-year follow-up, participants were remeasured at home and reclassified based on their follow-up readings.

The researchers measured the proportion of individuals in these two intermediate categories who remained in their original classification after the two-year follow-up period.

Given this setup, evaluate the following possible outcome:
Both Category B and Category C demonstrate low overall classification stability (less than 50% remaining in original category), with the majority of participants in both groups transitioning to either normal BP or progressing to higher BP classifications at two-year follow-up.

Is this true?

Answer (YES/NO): YES